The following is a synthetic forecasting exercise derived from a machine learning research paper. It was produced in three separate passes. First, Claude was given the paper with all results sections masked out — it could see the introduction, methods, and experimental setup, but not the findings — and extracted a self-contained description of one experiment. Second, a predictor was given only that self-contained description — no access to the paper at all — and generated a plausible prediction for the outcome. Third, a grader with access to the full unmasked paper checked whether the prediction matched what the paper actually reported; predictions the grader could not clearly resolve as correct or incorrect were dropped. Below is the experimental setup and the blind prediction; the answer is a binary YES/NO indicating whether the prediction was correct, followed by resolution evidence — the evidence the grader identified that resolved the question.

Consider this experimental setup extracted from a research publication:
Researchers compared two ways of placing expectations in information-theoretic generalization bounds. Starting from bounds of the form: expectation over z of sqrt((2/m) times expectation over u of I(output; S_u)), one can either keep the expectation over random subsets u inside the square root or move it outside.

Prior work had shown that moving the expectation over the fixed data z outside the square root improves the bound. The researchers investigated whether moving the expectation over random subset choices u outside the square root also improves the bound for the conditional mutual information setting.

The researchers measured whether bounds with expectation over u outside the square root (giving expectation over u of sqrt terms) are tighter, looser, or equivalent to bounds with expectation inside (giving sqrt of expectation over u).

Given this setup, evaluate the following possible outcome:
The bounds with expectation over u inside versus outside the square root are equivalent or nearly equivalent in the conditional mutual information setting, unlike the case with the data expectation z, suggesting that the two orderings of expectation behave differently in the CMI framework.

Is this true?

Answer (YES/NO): NO